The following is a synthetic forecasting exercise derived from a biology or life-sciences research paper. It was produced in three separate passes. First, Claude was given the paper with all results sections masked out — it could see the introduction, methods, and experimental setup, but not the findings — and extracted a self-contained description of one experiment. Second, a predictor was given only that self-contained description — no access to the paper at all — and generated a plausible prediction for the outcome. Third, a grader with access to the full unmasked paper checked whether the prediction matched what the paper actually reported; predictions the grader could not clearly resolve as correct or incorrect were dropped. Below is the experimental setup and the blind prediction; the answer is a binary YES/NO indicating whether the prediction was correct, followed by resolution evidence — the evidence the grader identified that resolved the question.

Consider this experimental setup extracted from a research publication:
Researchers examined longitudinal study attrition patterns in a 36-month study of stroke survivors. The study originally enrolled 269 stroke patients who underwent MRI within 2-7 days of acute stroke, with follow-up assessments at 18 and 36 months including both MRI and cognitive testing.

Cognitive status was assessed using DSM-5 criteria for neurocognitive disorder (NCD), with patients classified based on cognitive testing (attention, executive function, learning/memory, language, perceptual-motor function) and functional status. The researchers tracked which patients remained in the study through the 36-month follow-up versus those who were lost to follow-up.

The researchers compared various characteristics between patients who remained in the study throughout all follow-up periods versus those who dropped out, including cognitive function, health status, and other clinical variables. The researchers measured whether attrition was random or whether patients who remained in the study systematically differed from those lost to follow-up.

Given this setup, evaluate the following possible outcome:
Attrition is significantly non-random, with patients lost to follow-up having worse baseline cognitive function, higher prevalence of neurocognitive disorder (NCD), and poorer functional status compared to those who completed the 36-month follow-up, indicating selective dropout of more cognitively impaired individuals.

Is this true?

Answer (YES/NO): YES